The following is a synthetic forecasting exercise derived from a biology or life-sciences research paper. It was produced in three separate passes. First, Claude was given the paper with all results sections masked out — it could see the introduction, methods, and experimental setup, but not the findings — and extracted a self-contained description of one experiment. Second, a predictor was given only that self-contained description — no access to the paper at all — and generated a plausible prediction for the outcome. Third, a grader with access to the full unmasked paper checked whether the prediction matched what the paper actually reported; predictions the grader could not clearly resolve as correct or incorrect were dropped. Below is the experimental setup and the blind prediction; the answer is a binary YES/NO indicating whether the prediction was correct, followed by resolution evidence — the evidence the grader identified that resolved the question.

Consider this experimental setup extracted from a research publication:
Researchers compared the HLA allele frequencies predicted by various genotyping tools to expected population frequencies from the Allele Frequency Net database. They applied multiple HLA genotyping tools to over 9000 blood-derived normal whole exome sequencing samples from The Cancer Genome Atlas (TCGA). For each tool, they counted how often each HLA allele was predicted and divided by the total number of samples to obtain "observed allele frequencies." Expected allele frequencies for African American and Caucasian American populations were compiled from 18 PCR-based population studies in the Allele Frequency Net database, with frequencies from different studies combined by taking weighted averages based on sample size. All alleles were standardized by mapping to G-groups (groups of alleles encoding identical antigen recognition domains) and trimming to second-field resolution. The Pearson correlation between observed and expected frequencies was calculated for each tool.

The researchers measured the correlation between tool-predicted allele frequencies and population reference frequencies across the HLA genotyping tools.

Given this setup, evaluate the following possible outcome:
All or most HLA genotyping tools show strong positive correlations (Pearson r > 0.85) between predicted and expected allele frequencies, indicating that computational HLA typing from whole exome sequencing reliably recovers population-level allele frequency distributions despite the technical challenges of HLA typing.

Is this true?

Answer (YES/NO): NO